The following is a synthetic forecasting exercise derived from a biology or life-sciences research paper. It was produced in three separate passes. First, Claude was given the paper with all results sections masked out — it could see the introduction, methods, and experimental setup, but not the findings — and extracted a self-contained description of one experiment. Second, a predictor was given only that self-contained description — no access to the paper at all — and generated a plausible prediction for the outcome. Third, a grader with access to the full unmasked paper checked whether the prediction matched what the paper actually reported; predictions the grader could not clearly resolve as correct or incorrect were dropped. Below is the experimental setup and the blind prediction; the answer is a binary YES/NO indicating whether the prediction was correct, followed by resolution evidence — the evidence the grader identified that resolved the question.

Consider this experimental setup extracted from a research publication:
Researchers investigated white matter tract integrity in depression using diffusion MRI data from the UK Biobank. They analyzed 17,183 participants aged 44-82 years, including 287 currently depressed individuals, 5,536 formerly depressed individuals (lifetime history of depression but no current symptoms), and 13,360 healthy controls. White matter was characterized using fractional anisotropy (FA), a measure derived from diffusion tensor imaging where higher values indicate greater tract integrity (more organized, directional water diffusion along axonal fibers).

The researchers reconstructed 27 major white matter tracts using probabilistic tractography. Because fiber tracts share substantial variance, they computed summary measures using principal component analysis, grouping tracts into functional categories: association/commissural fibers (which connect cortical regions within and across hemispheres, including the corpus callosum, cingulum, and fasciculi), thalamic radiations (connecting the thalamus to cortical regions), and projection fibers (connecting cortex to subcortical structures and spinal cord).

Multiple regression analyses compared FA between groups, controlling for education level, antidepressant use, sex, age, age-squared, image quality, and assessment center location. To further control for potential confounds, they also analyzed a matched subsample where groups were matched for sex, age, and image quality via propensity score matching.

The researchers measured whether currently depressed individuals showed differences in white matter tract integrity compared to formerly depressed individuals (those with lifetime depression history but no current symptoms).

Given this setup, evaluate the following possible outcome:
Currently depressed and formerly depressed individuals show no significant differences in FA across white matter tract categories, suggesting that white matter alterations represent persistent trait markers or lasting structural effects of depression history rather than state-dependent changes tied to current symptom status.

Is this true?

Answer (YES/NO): YES